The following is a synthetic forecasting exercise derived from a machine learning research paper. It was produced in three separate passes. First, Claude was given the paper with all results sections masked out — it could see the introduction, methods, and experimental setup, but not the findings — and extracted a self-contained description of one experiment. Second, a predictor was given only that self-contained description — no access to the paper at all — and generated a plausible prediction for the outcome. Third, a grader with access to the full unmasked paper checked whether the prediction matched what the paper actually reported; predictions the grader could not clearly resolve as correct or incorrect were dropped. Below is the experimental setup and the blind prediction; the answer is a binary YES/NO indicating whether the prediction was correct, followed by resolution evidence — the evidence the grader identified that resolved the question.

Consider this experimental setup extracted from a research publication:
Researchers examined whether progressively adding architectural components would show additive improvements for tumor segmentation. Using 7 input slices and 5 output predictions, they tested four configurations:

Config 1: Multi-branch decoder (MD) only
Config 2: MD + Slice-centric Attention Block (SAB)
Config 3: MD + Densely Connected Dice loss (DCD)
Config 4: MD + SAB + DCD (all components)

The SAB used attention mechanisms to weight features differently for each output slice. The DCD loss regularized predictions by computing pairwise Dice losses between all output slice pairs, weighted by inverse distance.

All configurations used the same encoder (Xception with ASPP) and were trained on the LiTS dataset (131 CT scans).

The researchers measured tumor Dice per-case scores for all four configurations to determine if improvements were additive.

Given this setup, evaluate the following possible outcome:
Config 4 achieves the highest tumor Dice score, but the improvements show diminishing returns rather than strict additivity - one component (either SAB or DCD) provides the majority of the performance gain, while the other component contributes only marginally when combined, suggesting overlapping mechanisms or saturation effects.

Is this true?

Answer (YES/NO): NO